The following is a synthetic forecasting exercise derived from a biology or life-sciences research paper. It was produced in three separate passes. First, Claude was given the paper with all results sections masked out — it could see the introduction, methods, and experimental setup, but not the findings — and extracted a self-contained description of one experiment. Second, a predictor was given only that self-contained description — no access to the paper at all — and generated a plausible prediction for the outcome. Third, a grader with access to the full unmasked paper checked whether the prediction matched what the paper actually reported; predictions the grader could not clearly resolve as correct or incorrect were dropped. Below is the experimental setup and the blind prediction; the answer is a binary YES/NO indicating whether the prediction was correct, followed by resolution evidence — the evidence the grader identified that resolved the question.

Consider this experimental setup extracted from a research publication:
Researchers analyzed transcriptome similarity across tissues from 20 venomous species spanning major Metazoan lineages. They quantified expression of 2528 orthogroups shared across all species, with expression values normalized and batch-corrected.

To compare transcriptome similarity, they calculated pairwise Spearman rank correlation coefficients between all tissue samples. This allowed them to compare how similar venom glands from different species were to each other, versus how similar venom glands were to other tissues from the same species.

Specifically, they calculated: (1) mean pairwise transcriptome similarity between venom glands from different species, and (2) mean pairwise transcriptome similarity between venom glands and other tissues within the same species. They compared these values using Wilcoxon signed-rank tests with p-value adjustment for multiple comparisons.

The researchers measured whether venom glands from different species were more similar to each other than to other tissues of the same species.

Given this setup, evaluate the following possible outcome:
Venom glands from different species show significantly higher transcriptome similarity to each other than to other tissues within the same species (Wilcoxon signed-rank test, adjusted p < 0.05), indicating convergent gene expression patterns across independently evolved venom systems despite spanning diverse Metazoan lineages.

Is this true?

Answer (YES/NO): NO